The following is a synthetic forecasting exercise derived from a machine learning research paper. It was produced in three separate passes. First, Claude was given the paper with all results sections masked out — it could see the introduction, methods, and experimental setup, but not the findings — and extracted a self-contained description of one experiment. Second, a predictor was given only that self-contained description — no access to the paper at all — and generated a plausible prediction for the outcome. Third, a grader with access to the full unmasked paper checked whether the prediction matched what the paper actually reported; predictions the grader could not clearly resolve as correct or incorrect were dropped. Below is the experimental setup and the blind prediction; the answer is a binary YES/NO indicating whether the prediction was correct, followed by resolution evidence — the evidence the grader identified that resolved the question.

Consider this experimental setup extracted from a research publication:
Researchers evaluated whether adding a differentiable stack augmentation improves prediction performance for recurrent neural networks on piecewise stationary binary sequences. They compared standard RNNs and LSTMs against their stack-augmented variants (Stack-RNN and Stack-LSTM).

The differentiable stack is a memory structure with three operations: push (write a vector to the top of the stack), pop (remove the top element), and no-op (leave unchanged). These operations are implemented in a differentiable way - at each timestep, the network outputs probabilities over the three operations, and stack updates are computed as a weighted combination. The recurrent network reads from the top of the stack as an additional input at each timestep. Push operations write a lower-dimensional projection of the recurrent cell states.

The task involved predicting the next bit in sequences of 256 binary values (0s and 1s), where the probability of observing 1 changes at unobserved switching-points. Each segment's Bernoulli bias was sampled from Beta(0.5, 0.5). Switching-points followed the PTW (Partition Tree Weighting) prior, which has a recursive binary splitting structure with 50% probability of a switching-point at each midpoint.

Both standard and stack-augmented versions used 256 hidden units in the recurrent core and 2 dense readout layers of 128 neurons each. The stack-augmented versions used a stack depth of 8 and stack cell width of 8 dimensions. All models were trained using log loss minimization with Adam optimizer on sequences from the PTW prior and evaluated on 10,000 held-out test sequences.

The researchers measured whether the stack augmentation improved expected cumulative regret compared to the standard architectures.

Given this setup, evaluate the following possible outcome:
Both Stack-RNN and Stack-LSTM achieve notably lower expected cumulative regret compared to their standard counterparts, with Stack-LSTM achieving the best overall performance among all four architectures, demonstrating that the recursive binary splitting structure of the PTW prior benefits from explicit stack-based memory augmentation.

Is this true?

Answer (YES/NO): NO